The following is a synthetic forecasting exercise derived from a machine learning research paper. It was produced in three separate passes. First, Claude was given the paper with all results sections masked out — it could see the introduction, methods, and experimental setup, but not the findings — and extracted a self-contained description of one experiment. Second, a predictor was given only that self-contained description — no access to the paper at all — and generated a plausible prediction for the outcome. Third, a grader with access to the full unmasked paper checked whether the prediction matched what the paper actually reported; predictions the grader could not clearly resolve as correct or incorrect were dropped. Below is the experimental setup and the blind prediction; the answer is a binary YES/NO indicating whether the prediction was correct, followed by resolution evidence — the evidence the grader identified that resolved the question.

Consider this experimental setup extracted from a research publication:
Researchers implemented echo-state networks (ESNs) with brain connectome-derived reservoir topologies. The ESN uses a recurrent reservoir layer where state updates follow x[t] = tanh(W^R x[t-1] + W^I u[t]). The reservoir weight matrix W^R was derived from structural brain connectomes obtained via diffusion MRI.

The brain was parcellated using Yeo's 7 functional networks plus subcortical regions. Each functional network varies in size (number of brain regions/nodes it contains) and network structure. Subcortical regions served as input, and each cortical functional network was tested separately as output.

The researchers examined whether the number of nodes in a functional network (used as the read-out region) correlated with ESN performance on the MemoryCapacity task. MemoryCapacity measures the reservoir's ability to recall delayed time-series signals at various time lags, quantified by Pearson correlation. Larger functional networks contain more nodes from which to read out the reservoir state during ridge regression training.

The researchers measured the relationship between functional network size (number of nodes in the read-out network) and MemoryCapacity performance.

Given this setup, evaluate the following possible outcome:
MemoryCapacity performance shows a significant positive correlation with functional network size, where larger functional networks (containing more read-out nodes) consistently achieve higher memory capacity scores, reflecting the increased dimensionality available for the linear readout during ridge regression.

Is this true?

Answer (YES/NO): NO